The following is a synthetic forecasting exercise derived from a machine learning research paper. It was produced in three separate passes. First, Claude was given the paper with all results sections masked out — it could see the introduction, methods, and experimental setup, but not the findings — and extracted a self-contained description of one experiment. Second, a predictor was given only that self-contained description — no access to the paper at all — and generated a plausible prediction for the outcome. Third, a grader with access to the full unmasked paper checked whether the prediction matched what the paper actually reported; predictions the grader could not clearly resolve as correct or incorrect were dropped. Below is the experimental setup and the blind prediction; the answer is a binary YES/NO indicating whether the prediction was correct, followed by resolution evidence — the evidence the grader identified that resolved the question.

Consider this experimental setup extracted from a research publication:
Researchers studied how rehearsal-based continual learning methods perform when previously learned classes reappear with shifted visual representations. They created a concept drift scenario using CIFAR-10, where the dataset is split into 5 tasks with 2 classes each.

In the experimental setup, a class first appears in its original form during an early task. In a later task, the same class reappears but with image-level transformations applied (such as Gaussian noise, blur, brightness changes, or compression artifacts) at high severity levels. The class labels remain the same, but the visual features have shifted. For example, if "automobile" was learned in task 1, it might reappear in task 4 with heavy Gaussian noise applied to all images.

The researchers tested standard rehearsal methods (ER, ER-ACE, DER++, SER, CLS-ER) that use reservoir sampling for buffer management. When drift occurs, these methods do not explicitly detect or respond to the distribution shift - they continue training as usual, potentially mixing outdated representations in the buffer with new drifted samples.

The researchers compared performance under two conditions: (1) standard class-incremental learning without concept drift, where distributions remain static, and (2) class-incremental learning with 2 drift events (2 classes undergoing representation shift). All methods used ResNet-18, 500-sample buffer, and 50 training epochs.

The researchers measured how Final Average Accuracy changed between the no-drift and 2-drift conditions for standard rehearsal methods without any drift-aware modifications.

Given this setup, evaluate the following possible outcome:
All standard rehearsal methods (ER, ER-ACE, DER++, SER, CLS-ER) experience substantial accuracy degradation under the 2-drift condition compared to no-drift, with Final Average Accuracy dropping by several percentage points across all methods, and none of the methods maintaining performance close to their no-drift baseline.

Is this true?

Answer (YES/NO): NO